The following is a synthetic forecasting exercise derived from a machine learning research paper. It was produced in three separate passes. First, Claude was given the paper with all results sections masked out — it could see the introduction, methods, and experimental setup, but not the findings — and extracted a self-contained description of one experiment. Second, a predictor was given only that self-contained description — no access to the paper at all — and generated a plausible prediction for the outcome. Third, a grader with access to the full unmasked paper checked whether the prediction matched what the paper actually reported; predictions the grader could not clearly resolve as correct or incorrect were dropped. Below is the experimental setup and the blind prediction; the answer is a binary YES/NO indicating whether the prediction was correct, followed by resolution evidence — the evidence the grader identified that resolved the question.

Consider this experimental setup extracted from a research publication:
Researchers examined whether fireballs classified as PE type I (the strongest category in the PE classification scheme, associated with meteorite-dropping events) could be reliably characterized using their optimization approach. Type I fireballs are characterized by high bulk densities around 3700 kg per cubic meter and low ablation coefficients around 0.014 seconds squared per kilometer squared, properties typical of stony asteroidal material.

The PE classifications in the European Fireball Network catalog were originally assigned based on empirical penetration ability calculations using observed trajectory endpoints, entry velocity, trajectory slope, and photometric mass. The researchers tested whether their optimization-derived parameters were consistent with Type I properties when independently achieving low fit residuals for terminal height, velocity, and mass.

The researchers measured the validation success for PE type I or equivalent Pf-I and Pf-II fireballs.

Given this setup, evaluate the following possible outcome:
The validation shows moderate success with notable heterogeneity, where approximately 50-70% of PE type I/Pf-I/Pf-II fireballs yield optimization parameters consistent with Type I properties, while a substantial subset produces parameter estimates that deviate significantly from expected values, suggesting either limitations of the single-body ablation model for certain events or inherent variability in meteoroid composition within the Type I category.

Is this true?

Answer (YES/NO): NO